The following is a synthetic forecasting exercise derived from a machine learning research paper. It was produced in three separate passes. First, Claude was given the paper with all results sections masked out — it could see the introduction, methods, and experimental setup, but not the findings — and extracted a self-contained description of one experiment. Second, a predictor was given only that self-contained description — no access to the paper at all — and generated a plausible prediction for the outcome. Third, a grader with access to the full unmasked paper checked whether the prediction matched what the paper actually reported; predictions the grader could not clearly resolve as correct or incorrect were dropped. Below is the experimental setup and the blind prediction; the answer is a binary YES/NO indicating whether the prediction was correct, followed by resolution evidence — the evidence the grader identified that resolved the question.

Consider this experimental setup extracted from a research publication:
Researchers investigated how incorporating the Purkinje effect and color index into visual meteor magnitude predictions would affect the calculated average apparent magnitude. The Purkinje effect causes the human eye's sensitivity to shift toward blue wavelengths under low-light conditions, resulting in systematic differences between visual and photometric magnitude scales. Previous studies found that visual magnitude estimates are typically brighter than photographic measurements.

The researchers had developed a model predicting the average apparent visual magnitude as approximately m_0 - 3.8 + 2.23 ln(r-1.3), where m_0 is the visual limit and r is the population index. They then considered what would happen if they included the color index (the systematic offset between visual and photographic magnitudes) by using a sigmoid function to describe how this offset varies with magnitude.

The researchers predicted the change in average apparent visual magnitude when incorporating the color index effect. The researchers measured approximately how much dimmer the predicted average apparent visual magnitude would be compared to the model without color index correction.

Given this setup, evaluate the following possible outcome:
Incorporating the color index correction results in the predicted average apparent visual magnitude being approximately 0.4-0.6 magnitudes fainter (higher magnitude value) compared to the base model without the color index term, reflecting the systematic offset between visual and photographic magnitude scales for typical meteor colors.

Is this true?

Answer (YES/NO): YES